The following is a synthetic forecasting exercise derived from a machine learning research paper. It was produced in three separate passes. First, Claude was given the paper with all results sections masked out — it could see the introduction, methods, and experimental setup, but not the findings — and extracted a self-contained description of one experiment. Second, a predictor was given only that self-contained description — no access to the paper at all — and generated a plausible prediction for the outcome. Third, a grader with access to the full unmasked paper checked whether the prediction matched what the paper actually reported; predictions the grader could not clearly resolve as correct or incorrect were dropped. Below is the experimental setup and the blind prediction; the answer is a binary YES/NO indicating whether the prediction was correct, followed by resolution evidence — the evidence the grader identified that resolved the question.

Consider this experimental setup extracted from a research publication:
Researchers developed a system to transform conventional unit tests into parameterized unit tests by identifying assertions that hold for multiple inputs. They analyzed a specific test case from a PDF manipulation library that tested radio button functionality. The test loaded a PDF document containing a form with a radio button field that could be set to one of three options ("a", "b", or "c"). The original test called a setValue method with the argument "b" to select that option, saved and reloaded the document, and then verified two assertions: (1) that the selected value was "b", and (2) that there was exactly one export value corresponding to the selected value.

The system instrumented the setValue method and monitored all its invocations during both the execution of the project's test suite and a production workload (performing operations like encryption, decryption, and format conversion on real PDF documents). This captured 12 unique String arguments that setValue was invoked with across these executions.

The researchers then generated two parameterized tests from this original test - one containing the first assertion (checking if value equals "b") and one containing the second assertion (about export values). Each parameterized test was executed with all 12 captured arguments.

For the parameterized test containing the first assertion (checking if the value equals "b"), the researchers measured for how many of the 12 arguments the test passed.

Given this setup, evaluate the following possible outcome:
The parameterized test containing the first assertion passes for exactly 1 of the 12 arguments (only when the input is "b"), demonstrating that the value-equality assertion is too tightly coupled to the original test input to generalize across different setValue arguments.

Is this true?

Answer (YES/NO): YES